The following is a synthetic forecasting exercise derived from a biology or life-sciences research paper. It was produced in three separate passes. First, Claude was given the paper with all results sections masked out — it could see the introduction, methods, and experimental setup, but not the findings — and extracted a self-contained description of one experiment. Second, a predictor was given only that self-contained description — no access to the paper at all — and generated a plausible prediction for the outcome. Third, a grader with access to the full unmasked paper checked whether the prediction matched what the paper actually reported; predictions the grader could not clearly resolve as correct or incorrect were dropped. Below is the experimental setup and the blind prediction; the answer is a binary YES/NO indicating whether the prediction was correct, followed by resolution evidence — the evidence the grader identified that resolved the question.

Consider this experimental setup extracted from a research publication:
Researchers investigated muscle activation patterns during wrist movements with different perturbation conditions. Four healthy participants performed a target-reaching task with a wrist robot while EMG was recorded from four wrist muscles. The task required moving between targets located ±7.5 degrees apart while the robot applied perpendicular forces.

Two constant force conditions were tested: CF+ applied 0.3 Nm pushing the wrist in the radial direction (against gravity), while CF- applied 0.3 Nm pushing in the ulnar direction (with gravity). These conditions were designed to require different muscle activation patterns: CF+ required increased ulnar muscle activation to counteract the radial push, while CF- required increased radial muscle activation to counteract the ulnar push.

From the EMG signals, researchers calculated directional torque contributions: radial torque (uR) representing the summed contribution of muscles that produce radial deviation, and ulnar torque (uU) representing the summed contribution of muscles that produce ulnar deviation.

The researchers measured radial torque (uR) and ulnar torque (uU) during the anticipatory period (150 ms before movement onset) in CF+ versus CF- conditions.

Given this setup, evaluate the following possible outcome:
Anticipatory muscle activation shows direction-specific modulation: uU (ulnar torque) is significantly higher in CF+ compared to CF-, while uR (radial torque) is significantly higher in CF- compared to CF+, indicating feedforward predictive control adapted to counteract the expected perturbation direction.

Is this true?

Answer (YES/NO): NO